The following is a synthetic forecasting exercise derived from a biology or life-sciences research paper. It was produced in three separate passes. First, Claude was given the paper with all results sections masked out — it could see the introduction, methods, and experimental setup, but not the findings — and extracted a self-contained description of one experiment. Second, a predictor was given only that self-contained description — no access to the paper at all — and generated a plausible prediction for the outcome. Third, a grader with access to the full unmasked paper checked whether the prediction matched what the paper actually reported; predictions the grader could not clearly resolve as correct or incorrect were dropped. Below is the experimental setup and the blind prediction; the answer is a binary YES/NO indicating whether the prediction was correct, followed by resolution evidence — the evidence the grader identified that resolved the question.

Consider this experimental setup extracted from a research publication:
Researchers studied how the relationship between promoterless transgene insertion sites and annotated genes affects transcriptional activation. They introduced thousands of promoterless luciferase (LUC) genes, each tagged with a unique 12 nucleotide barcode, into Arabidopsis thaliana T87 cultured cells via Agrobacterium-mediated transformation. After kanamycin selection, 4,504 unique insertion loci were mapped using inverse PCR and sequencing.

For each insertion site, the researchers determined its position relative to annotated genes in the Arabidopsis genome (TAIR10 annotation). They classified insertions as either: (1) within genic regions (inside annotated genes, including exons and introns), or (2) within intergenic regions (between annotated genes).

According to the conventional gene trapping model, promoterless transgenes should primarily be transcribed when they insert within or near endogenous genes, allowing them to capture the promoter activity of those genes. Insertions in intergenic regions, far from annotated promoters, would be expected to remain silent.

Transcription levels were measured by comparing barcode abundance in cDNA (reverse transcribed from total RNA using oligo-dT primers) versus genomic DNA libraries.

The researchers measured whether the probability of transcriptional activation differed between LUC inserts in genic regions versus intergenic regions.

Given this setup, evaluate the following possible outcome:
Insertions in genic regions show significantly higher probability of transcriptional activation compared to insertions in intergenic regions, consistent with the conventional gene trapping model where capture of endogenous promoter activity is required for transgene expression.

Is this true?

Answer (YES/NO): NO